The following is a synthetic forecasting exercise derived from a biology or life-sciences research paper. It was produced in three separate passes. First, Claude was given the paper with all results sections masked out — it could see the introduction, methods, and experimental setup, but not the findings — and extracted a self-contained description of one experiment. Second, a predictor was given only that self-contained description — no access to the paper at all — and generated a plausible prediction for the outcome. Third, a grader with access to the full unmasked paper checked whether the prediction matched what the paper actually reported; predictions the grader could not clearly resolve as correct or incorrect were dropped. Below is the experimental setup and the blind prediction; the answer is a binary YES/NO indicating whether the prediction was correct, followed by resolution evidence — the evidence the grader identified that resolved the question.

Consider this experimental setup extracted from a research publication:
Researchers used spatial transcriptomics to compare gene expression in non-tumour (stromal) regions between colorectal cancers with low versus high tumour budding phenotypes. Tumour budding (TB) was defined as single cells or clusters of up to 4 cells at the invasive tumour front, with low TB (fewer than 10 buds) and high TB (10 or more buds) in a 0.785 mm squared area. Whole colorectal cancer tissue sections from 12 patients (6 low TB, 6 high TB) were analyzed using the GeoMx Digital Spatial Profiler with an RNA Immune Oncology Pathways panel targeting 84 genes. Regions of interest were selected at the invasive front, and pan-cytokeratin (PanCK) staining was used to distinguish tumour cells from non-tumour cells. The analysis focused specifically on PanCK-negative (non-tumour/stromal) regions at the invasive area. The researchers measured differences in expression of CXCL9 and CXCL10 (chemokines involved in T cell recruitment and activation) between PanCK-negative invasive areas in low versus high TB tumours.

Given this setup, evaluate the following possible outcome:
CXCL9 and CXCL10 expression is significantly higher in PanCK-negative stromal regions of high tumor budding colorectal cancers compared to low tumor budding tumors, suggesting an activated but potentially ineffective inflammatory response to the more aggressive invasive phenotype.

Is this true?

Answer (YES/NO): NO